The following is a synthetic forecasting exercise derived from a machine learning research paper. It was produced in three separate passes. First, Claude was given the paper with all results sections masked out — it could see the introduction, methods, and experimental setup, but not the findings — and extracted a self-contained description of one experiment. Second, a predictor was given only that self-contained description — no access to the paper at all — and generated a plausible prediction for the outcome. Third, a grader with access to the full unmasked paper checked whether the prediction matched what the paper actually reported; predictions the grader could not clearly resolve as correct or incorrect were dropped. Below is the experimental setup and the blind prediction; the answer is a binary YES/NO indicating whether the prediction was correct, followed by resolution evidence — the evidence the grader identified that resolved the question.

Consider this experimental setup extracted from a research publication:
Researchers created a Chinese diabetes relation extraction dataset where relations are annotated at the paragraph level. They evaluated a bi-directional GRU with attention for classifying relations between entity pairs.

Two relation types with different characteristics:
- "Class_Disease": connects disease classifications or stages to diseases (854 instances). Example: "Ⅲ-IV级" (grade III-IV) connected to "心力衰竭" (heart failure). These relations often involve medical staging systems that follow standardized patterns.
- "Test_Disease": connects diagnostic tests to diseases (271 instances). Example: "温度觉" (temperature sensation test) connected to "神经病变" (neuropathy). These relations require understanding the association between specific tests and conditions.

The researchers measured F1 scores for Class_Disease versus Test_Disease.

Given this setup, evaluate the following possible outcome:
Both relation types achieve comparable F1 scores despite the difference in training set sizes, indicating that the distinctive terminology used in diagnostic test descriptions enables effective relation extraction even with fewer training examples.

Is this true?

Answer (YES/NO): NO